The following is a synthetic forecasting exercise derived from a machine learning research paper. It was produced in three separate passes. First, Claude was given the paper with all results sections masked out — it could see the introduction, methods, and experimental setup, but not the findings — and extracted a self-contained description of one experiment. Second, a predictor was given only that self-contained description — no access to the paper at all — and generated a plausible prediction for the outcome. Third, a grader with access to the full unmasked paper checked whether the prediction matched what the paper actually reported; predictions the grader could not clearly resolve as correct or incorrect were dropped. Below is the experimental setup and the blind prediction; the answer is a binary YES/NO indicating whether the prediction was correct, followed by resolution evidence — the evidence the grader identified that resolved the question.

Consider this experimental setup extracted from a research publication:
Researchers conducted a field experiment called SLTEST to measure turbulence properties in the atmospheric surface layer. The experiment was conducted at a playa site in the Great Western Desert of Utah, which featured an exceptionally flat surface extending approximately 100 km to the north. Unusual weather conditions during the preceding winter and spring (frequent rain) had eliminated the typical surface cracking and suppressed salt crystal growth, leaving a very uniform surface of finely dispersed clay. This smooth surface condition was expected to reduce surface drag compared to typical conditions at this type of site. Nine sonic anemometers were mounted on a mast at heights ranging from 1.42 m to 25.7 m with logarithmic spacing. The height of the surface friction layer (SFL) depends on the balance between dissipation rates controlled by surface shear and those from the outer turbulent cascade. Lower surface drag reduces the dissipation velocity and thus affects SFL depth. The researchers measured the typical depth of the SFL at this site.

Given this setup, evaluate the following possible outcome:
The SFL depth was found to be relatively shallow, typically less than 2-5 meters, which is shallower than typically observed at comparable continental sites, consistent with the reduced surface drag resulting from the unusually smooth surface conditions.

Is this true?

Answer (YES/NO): NO